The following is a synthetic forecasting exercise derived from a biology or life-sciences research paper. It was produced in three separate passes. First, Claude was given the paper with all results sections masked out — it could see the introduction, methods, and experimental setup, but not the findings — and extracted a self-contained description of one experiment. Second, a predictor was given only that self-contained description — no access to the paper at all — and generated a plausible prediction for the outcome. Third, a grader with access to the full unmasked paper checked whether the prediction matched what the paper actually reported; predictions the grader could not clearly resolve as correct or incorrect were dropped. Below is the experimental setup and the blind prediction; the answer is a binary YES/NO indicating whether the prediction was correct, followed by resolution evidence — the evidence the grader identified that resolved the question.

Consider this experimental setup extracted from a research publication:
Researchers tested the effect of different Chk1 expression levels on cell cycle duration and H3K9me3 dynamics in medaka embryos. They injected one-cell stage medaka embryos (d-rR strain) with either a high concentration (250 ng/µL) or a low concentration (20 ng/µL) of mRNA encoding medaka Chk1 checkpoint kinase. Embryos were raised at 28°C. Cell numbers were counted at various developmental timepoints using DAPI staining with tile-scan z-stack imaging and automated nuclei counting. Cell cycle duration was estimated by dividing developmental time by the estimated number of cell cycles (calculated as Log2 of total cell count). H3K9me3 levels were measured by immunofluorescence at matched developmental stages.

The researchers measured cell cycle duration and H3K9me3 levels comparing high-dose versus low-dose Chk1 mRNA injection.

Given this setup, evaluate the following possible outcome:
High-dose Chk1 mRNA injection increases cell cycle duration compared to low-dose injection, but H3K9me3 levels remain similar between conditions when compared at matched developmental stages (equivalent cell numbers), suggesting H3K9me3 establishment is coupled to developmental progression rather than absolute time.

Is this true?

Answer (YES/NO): NO